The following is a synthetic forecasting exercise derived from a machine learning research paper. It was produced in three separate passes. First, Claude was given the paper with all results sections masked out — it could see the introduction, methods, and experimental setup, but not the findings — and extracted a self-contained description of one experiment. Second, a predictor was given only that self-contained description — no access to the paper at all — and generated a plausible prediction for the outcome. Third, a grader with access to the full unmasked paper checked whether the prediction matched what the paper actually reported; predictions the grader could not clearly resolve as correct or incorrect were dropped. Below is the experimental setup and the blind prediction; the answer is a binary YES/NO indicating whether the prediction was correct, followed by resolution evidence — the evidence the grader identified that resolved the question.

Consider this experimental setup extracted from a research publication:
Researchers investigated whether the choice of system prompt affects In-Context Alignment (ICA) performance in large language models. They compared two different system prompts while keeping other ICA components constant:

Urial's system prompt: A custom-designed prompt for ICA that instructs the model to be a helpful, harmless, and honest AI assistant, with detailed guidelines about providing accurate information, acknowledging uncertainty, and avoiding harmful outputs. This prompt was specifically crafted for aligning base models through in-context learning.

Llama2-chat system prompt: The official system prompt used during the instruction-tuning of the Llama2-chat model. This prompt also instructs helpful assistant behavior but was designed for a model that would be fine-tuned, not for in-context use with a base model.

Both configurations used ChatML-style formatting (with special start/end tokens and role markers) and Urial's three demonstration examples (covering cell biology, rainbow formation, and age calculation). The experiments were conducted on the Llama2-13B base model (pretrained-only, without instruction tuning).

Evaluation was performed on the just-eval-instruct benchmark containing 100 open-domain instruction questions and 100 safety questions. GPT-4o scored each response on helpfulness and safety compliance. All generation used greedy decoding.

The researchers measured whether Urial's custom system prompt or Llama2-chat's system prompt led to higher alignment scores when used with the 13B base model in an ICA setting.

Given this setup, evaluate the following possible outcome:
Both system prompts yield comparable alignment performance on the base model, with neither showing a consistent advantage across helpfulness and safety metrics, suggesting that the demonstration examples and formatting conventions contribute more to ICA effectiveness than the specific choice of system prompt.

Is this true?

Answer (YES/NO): YES